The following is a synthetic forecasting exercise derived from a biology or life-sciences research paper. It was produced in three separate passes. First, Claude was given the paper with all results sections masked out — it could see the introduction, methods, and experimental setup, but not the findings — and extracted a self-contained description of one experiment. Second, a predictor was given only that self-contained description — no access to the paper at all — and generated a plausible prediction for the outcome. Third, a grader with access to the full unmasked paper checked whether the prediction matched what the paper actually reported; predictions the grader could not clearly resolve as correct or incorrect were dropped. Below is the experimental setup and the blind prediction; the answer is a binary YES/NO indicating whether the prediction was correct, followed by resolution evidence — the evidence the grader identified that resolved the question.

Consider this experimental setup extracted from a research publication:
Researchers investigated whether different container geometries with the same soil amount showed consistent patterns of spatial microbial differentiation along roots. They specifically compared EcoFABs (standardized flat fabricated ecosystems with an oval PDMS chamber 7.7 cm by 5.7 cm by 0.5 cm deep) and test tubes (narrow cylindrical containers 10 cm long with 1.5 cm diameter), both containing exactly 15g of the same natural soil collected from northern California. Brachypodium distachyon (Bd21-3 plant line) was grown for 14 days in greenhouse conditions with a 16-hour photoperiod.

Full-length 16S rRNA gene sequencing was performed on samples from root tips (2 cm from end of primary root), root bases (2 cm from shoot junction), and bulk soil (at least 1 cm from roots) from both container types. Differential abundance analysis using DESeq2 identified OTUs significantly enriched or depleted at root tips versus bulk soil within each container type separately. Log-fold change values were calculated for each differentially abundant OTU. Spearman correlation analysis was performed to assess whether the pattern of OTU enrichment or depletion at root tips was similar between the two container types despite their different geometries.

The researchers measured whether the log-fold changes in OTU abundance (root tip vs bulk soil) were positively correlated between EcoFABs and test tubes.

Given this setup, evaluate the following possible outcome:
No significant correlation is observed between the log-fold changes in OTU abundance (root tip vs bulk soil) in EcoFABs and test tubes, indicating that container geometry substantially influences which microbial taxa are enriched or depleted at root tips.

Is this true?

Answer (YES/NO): NO